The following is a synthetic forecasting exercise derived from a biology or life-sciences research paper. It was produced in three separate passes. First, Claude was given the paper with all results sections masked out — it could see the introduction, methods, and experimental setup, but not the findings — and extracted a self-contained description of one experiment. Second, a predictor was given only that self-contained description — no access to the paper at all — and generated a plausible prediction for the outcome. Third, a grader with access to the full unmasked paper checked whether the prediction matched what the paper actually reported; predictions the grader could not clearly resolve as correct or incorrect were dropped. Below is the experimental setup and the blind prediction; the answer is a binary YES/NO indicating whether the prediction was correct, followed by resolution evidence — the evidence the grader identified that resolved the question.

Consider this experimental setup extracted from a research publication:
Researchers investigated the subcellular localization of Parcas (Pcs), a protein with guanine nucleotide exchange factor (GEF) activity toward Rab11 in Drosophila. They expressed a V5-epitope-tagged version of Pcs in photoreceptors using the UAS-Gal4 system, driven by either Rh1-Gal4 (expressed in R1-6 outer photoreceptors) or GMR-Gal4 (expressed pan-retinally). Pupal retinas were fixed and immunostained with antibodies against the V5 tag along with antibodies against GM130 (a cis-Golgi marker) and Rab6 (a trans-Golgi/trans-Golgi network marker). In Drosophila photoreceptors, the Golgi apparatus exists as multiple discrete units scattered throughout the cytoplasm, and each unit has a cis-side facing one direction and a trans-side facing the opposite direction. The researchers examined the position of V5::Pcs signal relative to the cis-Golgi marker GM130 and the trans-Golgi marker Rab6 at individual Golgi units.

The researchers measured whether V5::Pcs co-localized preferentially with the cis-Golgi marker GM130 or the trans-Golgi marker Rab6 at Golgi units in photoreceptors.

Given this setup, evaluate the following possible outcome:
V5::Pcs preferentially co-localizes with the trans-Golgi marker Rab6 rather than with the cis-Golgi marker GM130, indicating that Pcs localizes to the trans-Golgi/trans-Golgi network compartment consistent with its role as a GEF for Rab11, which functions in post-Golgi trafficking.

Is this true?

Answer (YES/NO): YES